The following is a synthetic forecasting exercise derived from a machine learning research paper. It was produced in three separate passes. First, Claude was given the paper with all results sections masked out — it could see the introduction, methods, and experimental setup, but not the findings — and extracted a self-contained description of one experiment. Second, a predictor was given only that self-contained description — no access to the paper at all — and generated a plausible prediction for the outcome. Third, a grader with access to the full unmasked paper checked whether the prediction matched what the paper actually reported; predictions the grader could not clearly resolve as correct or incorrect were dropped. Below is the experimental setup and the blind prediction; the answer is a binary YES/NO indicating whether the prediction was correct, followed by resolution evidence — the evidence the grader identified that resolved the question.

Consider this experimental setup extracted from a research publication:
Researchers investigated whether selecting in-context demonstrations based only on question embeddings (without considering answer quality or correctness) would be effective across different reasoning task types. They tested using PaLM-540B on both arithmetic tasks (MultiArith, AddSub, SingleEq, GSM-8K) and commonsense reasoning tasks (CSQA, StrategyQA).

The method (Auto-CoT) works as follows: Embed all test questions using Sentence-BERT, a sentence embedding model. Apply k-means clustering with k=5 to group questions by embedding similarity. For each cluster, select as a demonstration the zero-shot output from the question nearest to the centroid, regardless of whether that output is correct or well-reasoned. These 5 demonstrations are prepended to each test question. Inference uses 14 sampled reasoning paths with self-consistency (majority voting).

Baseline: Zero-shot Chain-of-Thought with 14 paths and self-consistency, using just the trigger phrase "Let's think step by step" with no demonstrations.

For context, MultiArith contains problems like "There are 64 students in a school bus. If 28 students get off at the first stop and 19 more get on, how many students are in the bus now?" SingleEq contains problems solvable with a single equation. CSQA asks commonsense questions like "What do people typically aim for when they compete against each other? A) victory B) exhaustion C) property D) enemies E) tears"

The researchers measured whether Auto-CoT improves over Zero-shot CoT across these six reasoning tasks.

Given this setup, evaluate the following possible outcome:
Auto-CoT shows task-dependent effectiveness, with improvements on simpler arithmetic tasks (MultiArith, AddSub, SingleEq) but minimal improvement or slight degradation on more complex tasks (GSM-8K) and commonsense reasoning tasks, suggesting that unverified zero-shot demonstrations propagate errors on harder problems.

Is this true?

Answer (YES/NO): NO